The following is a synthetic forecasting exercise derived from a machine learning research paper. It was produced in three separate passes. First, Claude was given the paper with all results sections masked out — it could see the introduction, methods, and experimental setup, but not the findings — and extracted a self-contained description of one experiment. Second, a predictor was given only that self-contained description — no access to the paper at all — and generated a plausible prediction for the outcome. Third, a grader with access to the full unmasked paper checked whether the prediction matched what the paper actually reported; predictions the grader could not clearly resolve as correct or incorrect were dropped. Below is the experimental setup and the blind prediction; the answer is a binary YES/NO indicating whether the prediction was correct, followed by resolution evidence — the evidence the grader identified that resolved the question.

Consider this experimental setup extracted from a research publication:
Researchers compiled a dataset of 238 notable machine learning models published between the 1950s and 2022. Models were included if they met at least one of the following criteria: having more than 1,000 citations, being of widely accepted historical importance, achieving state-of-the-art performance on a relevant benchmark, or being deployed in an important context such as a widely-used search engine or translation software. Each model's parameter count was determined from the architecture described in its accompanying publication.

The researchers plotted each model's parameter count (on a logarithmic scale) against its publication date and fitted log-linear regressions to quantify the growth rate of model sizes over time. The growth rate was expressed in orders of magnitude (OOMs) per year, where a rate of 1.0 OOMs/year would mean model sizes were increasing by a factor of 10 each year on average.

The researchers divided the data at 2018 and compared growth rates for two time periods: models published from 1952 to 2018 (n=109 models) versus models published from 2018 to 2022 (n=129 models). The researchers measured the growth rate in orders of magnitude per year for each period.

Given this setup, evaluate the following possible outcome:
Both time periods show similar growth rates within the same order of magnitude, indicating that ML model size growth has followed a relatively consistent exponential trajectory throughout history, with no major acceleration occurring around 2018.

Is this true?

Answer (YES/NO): NO